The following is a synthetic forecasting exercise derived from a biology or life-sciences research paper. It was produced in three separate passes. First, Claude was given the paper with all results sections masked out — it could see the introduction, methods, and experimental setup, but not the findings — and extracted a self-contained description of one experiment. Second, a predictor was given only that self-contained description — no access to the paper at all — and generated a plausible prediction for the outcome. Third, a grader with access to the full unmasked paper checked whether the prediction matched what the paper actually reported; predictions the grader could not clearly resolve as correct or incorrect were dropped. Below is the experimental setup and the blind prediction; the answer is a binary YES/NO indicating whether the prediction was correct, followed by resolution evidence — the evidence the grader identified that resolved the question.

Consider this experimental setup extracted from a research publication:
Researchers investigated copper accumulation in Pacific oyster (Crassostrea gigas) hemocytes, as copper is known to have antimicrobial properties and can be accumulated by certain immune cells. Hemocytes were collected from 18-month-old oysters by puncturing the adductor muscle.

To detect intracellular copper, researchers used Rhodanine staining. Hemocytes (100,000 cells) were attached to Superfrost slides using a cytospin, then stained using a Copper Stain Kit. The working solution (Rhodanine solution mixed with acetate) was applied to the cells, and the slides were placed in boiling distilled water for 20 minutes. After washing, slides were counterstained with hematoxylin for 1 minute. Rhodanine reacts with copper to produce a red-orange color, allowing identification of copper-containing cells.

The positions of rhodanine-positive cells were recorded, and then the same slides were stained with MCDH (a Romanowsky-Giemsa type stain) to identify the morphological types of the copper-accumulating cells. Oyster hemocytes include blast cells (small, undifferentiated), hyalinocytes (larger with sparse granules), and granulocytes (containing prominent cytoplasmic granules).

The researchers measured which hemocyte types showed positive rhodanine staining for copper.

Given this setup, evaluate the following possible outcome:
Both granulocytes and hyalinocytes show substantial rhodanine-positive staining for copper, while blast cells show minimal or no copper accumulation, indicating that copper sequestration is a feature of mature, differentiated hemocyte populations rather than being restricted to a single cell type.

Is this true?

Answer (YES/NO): NO